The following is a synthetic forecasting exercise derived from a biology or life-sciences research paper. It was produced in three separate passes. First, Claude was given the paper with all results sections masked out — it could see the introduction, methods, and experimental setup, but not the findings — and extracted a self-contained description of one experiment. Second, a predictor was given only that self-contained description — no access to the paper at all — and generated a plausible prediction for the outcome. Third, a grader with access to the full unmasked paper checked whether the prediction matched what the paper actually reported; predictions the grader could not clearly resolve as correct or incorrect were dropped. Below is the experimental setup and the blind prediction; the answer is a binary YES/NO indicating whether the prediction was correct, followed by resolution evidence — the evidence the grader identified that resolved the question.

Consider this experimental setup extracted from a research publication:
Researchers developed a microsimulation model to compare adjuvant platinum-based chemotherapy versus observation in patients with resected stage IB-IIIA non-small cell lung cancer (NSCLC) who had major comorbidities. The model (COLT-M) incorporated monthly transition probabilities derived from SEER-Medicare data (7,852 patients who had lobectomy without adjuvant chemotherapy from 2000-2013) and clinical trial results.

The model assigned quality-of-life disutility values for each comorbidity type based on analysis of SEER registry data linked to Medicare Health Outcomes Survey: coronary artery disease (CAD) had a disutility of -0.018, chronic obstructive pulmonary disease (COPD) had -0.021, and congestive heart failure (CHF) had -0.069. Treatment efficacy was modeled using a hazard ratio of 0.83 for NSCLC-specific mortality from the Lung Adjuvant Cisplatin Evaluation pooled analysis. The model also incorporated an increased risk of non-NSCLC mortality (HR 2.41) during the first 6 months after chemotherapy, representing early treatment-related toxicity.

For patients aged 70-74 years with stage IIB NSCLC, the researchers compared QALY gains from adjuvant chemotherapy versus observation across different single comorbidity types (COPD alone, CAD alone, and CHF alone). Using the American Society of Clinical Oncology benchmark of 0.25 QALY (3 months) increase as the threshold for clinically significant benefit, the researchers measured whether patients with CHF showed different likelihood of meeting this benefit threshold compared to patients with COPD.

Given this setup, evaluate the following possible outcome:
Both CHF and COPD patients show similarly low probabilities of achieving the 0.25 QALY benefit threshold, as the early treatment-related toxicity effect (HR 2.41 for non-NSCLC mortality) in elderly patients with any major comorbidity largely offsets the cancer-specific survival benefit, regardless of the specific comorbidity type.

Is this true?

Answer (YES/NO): NO